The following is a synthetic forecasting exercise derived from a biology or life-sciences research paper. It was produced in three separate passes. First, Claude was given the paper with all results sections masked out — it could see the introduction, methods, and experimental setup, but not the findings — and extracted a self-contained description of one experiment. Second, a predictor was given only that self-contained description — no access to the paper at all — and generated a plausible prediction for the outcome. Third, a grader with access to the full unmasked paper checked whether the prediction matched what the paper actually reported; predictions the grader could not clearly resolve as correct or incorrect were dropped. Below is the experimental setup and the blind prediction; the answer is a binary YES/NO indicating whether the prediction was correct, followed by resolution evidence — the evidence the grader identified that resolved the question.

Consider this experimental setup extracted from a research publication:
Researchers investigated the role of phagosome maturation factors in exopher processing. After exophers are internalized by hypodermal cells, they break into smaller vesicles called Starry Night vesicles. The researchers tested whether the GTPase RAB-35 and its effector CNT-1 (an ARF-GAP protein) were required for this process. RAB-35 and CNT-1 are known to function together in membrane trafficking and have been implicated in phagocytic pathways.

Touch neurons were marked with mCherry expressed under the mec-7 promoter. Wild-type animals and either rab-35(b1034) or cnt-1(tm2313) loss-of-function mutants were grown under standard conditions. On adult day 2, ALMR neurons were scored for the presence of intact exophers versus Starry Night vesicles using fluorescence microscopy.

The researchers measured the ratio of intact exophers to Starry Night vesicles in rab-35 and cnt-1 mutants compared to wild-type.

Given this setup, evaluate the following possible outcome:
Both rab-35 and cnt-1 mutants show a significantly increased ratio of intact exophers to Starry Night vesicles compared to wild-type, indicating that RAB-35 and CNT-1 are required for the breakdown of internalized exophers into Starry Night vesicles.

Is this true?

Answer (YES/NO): YES